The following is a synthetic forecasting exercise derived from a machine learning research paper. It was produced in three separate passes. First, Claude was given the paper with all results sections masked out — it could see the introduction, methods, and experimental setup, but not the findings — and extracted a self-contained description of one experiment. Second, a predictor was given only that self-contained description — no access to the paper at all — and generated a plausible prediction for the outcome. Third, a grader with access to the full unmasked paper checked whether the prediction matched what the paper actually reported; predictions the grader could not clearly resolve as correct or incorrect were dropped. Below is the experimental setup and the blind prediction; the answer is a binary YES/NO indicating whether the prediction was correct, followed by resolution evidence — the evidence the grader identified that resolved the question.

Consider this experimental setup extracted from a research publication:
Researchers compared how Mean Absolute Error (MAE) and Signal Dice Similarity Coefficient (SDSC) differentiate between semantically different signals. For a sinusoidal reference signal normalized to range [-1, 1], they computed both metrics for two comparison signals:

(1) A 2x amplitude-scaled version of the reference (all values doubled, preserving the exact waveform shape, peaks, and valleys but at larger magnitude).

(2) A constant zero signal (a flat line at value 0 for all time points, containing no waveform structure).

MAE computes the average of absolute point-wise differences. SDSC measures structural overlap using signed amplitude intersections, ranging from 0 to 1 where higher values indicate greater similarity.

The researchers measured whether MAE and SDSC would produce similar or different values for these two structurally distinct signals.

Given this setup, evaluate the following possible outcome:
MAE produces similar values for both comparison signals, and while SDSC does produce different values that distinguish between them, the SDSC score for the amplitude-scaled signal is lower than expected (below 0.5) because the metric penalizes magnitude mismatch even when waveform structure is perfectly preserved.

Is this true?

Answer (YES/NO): NO